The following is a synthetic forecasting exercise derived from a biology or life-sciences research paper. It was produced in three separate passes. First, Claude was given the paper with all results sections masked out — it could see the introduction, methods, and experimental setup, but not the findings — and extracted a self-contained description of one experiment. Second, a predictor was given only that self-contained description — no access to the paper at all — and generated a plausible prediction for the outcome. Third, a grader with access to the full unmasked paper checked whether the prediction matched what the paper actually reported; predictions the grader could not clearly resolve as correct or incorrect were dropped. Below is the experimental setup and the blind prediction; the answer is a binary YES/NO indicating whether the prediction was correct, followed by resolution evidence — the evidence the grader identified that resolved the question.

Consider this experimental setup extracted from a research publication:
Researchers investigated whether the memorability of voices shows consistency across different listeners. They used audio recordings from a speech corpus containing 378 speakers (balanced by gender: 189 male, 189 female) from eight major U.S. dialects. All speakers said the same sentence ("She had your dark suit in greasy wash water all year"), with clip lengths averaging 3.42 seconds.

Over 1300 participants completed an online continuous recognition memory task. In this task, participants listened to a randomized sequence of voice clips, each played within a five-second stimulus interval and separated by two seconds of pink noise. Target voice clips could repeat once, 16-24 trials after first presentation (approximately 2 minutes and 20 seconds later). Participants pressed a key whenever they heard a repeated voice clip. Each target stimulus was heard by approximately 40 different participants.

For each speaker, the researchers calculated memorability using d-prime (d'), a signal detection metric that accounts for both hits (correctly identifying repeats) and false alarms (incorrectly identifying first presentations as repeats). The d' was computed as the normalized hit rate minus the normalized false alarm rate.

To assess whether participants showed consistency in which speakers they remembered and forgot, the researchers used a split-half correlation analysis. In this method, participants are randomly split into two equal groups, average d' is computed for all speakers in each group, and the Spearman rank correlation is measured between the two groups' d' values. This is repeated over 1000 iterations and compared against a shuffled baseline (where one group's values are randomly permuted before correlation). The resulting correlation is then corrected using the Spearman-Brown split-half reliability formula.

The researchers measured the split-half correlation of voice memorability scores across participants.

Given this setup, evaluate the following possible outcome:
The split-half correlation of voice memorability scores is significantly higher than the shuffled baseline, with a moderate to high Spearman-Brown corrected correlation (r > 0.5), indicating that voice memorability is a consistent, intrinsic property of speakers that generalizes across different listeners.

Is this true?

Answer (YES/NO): NO